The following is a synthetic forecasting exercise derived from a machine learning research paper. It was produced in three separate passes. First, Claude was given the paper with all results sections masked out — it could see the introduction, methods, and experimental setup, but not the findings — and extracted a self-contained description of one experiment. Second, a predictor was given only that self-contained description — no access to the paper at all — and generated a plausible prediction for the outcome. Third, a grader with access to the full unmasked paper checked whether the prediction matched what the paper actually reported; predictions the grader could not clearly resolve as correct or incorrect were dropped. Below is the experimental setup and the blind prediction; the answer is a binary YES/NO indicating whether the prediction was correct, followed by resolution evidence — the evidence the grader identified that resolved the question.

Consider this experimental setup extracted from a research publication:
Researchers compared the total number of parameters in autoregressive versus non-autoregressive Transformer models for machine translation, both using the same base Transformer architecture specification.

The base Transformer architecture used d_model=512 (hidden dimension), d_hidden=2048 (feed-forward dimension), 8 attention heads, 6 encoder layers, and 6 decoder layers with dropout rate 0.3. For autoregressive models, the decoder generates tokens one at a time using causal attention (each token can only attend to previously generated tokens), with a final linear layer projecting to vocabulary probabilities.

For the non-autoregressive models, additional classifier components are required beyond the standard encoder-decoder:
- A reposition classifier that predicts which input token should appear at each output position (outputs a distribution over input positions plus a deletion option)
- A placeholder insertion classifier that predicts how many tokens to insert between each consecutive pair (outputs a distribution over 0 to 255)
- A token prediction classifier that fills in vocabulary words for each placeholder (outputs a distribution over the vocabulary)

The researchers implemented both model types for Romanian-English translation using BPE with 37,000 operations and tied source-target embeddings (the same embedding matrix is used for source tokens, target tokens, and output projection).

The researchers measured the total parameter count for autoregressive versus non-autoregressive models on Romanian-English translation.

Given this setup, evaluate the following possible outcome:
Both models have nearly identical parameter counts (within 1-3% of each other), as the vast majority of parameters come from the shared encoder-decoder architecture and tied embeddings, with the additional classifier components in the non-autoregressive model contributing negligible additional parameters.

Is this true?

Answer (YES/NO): NO